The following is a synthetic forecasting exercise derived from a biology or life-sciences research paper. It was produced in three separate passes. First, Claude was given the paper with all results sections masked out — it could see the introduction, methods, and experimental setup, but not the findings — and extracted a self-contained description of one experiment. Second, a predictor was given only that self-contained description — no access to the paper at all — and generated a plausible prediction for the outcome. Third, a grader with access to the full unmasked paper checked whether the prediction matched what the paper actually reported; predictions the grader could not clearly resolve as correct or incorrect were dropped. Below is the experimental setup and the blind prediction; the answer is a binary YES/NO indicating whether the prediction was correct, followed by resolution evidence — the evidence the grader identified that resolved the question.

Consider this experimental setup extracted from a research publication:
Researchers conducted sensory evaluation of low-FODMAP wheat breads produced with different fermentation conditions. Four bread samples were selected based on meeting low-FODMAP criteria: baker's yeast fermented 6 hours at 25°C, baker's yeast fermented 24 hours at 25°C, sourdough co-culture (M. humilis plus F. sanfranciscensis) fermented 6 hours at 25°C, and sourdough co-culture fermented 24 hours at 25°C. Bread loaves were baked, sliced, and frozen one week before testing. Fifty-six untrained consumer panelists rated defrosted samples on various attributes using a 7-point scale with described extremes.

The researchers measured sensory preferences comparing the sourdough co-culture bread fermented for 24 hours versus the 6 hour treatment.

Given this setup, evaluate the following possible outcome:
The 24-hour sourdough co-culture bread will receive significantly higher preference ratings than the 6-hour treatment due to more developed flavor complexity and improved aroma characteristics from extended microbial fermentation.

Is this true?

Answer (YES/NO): YES